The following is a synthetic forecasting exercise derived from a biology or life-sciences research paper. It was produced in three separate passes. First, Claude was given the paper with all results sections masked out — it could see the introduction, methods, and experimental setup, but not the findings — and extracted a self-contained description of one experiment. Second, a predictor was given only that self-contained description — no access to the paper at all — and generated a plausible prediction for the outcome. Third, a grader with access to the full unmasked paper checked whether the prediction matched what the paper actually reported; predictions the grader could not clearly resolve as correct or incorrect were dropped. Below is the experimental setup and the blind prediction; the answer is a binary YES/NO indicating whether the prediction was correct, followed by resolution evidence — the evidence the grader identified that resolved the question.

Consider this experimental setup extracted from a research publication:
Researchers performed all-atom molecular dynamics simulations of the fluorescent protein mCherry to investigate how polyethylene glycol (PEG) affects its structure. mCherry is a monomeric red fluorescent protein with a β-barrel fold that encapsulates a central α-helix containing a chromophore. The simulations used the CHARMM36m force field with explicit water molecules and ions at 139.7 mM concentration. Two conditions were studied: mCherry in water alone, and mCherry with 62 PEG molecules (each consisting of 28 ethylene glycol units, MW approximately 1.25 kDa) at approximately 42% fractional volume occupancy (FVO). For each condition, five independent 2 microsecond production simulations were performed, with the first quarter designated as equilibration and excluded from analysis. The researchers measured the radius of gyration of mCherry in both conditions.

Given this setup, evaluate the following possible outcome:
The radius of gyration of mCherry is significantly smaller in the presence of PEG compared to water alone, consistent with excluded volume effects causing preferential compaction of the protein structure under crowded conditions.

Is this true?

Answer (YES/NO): NO